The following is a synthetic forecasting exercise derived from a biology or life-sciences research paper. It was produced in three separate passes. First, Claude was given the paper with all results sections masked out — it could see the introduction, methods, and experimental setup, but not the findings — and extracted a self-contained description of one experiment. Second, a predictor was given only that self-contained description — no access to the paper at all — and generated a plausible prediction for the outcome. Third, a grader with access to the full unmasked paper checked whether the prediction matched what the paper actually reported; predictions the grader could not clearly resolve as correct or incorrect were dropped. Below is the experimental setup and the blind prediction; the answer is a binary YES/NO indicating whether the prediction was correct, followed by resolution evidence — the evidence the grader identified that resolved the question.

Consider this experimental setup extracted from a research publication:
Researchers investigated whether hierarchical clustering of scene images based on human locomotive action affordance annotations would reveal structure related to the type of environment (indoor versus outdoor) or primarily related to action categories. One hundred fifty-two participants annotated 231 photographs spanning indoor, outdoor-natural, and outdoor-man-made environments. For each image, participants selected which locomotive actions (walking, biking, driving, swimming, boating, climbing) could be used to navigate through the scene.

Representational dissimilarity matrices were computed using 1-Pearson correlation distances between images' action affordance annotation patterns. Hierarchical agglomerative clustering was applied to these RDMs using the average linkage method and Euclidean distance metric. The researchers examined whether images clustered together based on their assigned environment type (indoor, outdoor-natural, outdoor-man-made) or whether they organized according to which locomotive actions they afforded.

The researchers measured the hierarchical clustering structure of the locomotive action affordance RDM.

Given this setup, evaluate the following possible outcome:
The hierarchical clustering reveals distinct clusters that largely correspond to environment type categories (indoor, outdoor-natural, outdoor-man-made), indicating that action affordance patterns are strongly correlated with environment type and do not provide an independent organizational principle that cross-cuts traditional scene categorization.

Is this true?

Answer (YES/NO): NO